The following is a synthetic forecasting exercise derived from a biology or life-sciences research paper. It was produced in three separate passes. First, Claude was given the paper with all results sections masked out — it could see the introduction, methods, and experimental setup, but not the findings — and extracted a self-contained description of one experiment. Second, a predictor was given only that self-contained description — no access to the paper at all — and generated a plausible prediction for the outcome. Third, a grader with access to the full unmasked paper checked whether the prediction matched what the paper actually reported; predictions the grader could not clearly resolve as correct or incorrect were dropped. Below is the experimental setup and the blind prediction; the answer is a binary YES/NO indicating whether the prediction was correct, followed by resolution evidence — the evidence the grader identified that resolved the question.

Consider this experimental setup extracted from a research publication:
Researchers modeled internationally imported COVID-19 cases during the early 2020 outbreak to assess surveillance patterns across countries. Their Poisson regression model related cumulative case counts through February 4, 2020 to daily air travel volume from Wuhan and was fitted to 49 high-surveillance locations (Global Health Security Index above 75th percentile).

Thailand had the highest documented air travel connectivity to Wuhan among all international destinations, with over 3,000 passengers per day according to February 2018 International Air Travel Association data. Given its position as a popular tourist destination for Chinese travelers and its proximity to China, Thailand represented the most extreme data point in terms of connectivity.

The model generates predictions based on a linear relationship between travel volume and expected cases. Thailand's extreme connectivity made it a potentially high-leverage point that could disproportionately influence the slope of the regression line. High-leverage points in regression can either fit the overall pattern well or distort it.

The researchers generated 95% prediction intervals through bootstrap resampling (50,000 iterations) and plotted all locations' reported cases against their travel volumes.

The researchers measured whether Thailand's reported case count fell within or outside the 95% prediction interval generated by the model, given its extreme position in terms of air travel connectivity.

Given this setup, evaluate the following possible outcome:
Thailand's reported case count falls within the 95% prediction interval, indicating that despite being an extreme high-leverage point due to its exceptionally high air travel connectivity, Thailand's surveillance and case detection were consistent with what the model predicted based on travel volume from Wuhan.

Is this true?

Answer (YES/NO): NO